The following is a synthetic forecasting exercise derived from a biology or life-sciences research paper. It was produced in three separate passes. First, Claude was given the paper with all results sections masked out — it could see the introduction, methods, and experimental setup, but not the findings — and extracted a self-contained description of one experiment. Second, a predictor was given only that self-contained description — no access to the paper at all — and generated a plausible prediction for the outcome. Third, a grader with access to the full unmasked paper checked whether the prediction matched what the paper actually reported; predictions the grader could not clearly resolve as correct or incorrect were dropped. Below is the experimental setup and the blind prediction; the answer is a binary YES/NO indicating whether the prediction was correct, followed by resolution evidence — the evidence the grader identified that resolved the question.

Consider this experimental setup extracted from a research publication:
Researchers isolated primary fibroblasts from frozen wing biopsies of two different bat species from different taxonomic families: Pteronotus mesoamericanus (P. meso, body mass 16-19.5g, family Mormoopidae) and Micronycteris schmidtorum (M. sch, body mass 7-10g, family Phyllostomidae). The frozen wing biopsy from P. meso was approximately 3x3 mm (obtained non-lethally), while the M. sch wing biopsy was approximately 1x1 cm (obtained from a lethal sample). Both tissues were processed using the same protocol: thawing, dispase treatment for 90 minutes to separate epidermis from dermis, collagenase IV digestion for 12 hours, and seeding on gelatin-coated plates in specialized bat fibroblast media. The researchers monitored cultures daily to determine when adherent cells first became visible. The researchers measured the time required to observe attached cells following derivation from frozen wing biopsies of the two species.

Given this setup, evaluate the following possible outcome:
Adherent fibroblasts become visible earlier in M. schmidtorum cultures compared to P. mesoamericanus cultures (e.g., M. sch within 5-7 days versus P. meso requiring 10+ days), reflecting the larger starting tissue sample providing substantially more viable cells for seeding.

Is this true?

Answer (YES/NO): NO